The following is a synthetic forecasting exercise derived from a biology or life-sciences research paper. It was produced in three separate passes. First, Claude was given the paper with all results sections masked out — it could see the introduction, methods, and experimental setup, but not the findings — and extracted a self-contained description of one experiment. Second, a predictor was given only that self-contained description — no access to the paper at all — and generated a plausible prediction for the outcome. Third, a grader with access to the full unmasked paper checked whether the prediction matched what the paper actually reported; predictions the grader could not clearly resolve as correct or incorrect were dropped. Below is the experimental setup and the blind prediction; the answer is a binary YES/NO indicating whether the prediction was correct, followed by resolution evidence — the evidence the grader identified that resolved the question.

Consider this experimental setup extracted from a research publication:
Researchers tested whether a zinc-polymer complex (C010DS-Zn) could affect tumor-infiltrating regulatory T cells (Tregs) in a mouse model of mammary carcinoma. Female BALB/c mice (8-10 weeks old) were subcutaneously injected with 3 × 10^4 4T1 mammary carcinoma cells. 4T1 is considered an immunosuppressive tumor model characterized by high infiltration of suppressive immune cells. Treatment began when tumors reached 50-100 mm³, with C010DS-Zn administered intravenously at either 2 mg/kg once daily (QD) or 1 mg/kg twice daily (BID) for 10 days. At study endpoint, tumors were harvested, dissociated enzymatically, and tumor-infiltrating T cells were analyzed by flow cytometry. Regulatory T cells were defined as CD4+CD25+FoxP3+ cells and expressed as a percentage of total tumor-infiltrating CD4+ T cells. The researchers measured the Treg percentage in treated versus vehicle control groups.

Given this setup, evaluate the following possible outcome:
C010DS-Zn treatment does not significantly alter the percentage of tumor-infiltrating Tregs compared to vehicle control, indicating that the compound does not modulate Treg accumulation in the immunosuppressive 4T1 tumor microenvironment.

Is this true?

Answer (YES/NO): NO